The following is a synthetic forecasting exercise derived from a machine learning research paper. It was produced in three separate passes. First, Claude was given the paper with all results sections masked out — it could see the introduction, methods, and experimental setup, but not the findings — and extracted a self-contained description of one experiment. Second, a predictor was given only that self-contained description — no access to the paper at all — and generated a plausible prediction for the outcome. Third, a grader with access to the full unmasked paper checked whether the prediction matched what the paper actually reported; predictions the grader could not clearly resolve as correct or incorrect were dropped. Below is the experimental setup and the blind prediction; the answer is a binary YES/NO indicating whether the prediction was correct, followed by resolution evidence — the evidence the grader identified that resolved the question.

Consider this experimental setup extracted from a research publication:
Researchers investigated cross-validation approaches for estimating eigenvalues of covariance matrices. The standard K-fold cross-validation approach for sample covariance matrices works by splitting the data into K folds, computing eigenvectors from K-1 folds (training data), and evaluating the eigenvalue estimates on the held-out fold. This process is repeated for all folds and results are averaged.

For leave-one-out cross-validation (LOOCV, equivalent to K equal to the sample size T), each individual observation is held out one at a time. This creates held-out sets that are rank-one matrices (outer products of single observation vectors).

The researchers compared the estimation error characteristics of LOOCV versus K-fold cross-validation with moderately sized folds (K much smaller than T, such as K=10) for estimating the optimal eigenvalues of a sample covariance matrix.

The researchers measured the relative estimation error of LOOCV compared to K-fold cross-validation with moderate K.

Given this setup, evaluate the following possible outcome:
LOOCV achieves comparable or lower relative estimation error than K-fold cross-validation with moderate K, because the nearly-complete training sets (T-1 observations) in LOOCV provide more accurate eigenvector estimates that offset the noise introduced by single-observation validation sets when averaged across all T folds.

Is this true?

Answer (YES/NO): NO